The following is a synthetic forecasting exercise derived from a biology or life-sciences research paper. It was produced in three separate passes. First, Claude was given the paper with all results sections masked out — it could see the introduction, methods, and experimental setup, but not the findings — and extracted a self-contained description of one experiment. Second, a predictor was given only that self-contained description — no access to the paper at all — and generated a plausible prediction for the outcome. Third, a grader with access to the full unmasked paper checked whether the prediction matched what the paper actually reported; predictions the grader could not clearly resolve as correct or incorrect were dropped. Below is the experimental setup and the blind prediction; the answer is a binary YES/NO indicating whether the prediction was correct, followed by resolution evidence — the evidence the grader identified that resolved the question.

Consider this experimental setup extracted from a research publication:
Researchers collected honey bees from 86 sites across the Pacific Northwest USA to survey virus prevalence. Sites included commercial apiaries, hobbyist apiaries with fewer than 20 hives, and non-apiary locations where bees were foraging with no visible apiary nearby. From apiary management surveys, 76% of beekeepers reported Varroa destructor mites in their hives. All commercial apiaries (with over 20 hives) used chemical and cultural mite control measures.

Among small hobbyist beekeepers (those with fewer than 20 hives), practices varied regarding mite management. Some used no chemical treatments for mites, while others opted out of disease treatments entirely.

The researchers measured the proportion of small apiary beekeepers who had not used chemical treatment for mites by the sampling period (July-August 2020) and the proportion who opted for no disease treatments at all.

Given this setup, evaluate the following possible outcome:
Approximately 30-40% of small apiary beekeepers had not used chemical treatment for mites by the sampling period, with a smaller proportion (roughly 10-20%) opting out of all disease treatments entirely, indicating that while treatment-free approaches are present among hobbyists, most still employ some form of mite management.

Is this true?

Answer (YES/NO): NO